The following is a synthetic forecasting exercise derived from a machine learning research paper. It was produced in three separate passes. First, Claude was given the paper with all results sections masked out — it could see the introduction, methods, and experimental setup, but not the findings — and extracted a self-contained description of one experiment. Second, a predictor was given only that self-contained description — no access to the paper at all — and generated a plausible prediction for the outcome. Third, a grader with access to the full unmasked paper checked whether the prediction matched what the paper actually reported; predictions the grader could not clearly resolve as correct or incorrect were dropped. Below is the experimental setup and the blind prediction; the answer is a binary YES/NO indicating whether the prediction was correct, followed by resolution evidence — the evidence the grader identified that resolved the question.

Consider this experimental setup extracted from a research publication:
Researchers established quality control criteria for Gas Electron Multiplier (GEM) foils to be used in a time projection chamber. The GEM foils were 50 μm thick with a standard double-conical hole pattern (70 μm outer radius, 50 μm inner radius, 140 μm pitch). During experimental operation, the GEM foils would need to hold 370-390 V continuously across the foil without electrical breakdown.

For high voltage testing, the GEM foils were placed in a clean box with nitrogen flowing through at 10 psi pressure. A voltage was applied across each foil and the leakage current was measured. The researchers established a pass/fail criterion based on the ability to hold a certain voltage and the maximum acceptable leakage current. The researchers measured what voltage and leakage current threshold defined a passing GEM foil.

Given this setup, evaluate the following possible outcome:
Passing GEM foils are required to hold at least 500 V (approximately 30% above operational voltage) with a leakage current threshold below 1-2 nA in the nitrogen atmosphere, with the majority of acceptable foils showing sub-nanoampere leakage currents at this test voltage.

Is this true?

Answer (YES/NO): NO